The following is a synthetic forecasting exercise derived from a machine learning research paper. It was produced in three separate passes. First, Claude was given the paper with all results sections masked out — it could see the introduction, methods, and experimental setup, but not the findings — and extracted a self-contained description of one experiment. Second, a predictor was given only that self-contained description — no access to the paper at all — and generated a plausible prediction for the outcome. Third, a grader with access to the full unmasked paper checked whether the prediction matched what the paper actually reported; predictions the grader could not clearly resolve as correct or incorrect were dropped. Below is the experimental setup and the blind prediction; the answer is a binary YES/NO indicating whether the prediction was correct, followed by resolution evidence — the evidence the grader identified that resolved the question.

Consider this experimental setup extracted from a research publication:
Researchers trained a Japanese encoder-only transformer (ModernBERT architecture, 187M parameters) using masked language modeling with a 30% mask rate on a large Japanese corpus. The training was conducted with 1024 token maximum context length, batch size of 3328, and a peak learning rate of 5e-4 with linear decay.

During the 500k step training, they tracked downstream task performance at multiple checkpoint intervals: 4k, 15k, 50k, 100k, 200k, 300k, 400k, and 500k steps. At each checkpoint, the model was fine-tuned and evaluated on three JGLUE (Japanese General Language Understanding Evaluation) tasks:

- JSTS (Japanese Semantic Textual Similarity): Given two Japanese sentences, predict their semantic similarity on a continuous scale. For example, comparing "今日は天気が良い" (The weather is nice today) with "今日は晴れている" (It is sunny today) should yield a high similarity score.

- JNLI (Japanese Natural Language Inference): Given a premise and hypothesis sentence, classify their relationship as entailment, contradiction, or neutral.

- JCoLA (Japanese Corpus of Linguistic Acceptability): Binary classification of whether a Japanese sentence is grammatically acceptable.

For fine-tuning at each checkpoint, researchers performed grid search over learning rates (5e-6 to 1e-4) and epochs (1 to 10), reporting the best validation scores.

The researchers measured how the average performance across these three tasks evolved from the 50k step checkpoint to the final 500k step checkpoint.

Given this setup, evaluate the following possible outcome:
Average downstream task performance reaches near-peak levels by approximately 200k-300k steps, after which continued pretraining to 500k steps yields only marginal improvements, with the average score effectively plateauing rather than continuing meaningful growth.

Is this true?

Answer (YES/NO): NO